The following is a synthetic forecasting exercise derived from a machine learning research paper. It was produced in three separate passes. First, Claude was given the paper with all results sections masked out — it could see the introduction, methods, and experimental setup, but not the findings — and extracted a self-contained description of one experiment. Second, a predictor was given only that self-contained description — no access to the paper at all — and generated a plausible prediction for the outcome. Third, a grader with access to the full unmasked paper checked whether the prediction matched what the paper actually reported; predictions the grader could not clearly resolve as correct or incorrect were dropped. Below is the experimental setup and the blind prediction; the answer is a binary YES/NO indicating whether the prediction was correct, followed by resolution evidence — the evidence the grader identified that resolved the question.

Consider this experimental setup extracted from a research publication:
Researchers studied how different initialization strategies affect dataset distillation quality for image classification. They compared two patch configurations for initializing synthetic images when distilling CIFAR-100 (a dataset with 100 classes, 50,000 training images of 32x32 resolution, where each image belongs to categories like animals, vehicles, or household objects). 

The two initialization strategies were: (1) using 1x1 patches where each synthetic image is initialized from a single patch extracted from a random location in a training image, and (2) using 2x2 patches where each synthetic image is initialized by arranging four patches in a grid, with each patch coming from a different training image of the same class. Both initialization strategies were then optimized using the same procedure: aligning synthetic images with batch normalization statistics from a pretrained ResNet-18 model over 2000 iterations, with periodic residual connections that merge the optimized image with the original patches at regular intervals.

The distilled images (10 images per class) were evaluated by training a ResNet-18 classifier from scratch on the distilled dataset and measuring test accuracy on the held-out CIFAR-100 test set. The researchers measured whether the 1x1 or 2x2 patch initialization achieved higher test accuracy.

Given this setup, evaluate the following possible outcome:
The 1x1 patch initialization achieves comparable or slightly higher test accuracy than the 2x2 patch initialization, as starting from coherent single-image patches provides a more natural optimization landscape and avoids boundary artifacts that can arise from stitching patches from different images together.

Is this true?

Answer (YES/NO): YES